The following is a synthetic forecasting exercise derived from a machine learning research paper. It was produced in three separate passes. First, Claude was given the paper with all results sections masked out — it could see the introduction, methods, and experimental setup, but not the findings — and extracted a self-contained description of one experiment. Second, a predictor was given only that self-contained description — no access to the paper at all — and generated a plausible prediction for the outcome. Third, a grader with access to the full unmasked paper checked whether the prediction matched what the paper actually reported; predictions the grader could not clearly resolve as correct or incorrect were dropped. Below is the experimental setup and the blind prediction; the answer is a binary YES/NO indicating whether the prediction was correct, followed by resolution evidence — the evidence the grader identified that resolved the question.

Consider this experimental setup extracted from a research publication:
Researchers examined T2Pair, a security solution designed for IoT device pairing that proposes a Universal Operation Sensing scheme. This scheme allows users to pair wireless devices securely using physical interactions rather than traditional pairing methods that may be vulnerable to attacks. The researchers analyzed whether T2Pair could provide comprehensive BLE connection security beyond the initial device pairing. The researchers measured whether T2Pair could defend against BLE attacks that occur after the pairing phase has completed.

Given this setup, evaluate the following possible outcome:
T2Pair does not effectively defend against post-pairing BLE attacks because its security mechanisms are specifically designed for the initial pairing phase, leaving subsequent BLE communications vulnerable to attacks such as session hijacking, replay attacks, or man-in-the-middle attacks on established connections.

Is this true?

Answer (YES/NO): YES